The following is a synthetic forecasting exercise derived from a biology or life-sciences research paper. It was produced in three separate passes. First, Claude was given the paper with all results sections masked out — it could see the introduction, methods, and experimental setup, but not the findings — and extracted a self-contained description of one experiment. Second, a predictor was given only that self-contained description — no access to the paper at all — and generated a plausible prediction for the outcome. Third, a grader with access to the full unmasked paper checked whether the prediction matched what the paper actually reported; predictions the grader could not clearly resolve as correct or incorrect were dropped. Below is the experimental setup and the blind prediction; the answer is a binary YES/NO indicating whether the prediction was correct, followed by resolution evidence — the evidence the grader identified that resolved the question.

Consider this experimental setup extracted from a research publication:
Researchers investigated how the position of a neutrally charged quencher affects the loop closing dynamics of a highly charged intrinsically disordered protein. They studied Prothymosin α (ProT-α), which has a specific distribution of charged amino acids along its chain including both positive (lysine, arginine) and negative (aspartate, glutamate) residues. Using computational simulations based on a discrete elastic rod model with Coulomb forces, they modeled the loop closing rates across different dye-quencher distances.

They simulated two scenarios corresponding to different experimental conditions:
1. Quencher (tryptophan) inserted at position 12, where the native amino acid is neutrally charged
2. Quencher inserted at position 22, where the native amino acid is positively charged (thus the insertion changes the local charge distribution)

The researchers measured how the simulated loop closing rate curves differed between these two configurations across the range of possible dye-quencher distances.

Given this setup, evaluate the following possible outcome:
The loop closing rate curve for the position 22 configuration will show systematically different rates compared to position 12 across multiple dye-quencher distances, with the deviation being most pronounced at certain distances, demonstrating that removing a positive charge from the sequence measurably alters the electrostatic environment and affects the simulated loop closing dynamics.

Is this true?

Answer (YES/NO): YES